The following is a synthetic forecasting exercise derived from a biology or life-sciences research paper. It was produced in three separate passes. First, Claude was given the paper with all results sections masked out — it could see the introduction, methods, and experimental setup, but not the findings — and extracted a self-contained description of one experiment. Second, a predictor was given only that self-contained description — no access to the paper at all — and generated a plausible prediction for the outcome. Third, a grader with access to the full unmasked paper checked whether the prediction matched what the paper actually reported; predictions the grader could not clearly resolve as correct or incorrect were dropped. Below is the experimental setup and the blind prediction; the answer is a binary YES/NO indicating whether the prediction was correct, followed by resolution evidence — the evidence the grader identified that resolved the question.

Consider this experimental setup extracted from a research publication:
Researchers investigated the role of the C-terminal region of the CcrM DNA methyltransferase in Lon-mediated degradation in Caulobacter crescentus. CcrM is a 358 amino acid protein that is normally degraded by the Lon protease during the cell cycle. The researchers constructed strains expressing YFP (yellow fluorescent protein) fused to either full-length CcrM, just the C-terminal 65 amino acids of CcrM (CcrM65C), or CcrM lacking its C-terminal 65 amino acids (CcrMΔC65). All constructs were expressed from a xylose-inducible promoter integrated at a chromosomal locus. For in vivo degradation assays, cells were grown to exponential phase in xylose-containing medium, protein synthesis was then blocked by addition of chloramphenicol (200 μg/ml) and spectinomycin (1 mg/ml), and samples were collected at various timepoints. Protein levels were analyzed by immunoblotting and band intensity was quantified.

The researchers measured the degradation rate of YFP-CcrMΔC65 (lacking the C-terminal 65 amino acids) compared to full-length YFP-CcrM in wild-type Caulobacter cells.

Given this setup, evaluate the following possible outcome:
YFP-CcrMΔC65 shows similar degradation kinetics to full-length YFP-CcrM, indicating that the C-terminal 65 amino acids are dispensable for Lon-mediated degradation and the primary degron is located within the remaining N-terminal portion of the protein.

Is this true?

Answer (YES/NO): NO